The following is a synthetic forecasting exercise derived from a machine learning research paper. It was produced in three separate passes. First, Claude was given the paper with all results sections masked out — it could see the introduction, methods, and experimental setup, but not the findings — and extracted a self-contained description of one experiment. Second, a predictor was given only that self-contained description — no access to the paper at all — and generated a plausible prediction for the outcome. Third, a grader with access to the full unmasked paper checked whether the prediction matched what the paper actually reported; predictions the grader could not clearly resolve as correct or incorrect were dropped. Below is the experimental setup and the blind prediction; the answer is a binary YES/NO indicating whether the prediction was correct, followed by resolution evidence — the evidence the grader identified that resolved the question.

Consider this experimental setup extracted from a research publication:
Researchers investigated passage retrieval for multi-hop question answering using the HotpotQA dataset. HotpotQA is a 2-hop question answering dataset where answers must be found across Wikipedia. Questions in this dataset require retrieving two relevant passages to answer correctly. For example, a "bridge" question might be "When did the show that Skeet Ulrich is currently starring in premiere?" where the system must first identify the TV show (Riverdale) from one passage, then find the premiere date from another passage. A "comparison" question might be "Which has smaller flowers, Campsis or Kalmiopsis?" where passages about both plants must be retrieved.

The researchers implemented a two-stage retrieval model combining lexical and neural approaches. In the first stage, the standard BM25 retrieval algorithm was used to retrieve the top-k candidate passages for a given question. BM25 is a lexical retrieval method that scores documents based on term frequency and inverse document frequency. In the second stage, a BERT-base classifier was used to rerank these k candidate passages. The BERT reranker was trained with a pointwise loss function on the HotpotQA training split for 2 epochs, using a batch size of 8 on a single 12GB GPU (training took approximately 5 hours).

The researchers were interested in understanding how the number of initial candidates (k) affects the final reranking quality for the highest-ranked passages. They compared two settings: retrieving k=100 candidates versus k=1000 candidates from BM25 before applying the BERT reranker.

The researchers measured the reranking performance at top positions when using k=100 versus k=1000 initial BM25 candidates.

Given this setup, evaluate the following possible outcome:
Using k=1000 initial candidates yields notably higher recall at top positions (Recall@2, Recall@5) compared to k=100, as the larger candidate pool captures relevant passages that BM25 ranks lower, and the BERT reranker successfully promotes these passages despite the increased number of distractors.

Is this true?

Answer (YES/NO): NO